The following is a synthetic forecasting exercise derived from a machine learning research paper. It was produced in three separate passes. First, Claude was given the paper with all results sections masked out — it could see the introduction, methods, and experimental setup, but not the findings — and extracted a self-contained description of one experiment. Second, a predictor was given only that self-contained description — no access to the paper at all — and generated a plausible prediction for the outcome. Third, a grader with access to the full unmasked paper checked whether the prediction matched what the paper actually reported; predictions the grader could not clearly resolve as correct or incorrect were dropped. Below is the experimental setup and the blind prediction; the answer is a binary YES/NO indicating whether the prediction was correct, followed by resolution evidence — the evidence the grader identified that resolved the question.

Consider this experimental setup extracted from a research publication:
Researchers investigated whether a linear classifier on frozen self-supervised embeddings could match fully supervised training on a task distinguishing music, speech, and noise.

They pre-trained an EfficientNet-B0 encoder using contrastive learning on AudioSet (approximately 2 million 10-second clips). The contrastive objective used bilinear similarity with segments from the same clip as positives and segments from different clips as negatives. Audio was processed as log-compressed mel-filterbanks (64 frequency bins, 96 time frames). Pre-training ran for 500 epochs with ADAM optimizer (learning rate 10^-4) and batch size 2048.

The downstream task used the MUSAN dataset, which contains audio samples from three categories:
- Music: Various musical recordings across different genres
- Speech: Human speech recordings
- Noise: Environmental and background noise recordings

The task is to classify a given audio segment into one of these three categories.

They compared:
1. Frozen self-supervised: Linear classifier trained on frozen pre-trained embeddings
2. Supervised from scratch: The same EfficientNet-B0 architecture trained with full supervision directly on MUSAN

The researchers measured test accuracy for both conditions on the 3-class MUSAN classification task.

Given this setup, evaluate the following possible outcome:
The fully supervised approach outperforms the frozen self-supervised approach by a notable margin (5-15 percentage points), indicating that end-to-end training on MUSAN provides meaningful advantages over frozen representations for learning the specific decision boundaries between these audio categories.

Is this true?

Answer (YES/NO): NO